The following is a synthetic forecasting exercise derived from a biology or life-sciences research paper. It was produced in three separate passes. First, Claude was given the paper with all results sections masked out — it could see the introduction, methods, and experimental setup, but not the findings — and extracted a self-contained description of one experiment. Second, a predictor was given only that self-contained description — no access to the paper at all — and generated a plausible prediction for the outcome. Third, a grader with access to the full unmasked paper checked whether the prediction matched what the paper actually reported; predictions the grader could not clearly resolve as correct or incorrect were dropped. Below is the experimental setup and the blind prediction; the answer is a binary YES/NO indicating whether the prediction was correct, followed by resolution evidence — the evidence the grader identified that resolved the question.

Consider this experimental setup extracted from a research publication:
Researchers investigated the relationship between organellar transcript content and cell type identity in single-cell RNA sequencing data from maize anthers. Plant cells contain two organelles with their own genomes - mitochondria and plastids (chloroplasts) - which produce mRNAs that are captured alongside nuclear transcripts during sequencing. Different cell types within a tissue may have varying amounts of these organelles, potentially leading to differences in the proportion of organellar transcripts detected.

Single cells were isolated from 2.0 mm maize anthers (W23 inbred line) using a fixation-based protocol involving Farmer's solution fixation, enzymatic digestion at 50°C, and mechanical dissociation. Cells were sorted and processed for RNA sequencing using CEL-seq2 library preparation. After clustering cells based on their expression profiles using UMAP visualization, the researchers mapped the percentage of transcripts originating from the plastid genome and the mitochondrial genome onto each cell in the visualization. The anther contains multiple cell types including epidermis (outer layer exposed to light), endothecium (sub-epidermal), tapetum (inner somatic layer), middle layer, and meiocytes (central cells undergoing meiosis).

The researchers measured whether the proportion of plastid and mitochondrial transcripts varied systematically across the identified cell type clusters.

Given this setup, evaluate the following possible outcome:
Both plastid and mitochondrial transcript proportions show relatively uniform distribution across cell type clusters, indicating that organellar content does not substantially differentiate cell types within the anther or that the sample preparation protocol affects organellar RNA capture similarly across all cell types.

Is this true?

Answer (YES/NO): NO